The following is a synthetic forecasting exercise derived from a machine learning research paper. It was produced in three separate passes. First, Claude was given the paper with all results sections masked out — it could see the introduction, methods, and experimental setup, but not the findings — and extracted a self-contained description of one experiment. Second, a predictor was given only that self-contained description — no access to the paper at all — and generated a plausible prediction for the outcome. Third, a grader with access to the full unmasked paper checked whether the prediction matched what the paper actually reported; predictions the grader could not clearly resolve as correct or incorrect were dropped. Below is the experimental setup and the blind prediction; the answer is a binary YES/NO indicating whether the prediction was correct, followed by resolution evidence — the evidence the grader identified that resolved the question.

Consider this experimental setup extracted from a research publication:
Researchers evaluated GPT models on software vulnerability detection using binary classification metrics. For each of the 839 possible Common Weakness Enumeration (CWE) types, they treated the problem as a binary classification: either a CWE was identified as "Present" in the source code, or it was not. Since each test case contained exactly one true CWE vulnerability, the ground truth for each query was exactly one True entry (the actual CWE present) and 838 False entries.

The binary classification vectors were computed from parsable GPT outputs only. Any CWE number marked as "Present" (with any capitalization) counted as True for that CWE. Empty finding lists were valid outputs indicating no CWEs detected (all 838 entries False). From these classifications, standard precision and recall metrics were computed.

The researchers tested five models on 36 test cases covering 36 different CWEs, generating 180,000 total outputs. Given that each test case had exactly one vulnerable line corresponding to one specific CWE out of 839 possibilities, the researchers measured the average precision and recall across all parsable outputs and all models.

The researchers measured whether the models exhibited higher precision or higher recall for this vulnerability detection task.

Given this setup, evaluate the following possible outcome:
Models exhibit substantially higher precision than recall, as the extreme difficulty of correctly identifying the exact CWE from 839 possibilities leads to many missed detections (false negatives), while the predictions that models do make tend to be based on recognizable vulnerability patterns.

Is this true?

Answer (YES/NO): NO